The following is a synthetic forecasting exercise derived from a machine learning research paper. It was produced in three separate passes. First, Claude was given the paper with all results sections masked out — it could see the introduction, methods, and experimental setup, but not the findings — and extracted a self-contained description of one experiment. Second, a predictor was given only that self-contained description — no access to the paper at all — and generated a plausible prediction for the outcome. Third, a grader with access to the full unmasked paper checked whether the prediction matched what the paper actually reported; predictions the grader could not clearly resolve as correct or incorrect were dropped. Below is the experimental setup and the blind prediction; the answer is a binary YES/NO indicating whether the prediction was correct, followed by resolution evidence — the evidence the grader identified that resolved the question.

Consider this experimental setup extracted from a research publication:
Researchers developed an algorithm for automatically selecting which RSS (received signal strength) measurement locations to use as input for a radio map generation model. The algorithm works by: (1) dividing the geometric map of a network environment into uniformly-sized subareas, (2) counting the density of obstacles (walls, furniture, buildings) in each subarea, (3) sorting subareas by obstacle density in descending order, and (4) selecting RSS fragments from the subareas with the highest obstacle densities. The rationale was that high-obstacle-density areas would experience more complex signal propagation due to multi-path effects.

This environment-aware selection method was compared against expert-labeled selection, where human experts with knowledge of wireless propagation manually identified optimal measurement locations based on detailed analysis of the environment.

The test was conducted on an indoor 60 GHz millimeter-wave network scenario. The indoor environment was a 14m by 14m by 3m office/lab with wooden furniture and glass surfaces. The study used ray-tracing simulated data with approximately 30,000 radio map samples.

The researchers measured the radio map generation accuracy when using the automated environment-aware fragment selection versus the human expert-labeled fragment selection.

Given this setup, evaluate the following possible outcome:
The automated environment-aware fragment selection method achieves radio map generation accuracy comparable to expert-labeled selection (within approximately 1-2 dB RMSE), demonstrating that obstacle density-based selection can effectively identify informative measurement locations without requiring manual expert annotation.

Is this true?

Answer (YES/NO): NO